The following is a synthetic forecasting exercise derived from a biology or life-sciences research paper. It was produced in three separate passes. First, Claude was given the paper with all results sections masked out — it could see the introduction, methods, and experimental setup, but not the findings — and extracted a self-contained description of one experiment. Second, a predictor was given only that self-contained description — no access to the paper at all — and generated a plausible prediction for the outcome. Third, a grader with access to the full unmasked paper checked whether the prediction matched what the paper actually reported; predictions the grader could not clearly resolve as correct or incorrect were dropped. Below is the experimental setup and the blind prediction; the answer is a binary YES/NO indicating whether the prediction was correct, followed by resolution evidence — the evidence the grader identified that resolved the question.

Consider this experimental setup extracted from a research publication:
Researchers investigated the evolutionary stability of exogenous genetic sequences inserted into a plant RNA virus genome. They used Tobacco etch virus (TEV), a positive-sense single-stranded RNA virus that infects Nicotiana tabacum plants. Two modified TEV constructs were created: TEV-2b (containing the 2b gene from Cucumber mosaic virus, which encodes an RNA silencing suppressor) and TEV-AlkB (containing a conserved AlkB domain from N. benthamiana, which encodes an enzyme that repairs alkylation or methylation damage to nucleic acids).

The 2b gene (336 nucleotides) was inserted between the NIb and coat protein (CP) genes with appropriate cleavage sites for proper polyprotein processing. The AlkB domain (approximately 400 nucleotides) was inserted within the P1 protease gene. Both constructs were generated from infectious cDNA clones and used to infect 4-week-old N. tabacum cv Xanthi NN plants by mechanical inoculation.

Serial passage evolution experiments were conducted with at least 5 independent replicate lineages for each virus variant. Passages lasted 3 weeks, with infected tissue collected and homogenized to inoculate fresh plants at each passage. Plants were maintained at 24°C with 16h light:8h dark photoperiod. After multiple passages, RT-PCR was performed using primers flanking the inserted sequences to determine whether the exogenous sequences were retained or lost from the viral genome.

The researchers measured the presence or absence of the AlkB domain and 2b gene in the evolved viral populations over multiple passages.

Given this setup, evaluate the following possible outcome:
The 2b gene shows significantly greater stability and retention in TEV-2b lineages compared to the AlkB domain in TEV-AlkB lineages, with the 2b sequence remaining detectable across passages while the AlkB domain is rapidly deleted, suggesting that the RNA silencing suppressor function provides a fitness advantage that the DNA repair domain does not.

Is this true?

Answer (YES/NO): YES